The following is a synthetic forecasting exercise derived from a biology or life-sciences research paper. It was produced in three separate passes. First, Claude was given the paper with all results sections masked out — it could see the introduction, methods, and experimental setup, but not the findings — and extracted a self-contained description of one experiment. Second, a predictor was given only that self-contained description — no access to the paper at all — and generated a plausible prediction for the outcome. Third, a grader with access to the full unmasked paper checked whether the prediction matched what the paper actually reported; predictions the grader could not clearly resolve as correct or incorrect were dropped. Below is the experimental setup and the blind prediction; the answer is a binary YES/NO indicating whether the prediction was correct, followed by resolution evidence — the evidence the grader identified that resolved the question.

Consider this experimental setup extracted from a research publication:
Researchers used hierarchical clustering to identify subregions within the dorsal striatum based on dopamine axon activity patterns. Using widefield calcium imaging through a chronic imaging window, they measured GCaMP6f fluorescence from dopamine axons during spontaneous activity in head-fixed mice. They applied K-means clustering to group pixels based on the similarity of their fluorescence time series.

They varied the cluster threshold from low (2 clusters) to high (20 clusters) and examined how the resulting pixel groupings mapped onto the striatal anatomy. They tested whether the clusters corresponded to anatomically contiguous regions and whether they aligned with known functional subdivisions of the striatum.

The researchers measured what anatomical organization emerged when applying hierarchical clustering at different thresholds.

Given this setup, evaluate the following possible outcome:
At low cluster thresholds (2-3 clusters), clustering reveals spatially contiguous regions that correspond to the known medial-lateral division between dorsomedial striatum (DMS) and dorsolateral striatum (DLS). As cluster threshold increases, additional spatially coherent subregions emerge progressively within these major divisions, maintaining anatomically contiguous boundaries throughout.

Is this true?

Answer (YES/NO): YES